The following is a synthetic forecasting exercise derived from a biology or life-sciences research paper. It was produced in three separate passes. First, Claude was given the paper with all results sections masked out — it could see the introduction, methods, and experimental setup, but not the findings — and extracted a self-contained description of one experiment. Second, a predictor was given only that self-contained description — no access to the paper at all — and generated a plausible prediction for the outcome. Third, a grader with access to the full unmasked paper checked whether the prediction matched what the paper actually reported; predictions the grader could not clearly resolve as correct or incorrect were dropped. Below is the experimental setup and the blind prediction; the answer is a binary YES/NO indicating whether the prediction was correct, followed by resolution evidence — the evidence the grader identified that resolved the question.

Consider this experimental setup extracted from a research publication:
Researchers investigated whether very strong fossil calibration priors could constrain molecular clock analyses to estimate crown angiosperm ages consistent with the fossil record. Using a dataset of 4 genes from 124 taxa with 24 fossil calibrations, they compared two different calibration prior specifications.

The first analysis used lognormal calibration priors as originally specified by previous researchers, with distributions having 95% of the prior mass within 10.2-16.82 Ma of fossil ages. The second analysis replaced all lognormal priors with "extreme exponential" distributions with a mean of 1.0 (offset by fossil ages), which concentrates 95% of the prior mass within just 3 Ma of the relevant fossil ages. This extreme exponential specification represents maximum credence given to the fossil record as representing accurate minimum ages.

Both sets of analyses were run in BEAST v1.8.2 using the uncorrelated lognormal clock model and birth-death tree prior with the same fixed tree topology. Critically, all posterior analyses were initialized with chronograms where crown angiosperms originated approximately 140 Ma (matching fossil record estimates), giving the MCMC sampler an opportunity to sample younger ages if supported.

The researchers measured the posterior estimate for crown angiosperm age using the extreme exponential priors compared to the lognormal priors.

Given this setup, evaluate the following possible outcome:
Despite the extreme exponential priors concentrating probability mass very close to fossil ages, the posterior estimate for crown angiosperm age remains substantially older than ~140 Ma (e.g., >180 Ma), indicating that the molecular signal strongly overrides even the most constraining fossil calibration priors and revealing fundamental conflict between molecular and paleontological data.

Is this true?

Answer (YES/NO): NO